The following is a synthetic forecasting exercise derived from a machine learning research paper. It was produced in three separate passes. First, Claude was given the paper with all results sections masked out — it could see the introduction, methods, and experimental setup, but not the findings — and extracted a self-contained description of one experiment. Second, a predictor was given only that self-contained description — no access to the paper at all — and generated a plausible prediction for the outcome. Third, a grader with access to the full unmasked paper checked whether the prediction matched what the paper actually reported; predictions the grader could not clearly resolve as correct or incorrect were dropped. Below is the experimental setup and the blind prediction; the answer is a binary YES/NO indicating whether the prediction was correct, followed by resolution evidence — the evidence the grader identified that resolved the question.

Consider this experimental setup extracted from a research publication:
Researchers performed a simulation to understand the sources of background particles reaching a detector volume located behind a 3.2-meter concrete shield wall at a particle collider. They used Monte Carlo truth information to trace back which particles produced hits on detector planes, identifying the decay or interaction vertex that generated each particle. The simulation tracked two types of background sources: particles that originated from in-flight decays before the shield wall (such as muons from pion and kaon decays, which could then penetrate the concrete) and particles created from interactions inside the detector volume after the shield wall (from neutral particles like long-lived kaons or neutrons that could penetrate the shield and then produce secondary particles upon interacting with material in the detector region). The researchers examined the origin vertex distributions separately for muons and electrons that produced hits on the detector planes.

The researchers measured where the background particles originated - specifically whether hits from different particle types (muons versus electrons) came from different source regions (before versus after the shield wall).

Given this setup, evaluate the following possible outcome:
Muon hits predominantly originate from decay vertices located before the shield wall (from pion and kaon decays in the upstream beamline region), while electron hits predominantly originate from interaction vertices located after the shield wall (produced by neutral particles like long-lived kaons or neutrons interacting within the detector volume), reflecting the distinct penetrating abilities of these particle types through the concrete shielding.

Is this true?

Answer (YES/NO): YES